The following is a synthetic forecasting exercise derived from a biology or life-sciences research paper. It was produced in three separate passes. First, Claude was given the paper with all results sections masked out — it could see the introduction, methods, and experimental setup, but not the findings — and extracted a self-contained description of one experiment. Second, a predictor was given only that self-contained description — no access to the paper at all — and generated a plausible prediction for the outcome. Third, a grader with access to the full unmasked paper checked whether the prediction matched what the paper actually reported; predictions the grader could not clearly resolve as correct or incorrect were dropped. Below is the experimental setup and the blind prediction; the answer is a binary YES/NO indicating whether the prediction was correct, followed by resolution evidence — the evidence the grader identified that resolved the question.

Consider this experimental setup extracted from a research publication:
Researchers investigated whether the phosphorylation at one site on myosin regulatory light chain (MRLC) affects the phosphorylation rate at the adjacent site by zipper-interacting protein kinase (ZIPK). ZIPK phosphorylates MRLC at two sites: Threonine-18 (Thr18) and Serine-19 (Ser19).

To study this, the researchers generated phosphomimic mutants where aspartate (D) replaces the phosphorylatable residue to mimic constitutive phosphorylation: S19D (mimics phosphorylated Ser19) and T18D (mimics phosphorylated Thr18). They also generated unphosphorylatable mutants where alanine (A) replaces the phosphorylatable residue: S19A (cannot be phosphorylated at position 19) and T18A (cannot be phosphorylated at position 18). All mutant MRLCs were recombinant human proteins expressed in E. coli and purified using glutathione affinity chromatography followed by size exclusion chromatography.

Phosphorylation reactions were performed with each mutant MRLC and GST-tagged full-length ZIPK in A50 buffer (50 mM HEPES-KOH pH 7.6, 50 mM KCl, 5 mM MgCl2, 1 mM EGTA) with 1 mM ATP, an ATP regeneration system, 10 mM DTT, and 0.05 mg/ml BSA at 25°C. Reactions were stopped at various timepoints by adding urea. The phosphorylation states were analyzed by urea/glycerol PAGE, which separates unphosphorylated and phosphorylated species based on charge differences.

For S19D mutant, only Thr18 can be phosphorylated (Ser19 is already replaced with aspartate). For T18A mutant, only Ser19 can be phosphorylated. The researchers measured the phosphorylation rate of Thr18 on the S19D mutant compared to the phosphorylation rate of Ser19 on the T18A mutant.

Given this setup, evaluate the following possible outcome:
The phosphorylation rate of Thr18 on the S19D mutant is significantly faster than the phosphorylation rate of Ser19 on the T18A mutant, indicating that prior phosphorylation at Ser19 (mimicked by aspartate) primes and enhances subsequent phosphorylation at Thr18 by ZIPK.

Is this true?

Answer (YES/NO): NO